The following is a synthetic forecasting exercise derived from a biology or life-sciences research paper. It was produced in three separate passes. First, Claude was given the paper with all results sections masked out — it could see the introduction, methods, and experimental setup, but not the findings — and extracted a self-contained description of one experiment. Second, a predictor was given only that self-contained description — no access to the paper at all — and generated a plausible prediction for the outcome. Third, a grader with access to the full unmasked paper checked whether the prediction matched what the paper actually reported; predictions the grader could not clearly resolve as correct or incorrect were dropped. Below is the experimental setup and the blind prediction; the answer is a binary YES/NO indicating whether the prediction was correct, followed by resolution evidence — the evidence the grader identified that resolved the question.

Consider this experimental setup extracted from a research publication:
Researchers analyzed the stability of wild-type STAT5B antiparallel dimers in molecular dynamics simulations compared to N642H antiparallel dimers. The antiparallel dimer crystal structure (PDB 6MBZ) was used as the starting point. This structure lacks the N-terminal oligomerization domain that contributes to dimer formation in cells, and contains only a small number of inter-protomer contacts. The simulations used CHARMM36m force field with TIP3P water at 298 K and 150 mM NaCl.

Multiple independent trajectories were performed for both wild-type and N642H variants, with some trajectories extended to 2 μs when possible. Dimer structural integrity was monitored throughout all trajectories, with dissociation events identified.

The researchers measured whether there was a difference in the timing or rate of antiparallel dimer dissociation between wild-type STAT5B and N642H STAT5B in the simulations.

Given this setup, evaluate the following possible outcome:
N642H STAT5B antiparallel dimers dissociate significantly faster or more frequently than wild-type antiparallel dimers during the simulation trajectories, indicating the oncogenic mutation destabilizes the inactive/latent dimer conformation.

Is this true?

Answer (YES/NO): NO